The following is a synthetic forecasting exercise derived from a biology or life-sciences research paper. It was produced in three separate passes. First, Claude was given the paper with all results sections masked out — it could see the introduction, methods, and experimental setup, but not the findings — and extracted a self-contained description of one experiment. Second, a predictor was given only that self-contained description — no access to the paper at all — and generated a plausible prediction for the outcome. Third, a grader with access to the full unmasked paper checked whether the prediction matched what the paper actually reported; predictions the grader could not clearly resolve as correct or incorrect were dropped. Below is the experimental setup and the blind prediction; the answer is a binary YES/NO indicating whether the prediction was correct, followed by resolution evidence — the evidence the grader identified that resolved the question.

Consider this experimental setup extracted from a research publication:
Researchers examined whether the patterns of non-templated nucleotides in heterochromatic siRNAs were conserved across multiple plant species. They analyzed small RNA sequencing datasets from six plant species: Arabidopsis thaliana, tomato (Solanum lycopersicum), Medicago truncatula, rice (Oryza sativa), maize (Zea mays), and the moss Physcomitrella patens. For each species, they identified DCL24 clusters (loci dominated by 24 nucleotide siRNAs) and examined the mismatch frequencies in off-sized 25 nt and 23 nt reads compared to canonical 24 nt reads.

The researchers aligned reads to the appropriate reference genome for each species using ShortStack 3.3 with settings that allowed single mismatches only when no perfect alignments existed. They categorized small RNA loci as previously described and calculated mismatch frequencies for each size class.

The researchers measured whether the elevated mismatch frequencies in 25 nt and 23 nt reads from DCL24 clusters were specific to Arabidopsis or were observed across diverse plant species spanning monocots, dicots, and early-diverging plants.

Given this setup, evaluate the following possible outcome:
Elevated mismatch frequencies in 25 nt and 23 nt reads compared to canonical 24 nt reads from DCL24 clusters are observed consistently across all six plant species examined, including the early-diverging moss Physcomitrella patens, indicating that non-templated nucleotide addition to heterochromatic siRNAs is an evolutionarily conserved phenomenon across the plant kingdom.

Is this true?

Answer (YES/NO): YES